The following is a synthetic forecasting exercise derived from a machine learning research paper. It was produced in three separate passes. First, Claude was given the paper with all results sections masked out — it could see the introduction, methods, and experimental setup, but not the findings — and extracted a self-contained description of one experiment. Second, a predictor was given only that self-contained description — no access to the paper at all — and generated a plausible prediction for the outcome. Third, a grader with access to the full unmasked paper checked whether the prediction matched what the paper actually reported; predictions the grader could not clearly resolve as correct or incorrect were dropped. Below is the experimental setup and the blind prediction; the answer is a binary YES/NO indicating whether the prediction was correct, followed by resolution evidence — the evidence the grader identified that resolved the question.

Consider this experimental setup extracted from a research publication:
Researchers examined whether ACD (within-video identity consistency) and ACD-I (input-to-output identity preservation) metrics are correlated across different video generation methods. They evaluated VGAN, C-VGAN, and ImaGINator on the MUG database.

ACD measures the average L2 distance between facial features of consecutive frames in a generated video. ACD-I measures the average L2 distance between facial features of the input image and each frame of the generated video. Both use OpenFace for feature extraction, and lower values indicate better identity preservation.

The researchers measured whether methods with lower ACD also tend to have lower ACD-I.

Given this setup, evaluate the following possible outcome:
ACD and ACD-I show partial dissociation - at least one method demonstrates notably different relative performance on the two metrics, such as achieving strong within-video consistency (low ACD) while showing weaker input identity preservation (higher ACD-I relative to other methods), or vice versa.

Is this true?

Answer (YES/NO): NO